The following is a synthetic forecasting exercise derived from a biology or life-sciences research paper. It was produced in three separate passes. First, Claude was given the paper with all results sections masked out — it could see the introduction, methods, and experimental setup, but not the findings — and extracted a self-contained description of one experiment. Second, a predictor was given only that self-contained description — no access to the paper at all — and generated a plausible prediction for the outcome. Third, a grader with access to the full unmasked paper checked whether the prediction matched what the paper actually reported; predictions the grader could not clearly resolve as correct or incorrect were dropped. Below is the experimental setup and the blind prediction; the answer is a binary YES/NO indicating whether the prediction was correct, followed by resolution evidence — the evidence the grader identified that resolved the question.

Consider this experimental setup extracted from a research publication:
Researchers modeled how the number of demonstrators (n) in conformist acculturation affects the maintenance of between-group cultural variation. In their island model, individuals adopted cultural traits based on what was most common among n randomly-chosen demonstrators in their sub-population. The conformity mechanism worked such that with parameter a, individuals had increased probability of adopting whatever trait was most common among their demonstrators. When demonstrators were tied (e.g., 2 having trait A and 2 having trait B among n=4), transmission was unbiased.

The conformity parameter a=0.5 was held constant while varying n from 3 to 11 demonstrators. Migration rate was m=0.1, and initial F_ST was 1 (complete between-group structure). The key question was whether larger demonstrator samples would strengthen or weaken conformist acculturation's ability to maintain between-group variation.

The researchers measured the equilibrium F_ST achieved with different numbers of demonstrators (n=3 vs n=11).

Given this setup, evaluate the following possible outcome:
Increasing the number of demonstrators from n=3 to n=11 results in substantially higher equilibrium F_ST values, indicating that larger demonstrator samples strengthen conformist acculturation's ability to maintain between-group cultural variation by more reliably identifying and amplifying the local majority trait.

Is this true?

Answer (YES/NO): YES